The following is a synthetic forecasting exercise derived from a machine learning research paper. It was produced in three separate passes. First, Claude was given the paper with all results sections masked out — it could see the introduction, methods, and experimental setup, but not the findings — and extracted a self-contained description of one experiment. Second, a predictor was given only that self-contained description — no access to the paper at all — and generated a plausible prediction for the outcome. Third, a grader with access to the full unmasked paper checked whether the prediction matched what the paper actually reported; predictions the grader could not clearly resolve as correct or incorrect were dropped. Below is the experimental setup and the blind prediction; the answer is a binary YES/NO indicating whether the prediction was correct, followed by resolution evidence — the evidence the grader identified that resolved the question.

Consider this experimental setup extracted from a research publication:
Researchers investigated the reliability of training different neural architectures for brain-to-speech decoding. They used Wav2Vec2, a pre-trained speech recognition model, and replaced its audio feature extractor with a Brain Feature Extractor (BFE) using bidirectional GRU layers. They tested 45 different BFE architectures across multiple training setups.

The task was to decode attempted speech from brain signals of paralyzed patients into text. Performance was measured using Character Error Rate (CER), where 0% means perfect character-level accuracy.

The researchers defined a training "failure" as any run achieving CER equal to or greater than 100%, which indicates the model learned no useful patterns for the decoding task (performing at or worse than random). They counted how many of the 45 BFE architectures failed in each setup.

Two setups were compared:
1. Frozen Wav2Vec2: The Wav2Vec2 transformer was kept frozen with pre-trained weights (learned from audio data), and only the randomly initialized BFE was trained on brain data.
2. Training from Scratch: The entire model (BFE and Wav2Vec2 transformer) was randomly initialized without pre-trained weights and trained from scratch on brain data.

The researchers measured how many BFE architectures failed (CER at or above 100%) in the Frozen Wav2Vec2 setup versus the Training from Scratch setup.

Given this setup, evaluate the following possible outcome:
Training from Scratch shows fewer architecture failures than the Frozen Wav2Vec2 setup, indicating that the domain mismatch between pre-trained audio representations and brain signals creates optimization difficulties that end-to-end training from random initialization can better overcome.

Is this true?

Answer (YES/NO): YES